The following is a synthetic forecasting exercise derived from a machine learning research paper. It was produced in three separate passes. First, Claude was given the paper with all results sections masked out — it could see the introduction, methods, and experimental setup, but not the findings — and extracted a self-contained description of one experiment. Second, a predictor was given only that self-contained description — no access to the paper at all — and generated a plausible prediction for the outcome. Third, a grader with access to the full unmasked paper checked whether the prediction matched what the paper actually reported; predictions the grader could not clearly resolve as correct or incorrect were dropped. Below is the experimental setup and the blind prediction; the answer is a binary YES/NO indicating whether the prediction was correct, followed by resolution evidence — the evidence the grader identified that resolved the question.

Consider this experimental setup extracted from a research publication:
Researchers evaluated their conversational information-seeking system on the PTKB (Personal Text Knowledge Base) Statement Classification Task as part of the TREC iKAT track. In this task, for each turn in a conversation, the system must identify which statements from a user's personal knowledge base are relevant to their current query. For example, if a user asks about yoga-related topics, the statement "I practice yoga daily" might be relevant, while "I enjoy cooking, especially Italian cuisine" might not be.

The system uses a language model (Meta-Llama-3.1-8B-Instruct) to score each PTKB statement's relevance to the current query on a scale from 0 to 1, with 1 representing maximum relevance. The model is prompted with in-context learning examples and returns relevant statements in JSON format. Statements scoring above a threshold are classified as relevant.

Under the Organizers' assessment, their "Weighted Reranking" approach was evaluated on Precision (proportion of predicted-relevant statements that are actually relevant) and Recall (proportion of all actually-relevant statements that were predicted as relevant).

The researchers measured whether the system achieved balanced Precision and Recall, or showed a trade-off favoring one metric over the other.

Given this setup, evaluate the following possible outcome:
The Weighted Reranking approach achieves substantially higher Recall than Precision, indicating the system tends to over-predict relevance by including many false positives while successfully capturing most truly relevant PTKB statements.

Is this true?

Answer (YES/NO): YES